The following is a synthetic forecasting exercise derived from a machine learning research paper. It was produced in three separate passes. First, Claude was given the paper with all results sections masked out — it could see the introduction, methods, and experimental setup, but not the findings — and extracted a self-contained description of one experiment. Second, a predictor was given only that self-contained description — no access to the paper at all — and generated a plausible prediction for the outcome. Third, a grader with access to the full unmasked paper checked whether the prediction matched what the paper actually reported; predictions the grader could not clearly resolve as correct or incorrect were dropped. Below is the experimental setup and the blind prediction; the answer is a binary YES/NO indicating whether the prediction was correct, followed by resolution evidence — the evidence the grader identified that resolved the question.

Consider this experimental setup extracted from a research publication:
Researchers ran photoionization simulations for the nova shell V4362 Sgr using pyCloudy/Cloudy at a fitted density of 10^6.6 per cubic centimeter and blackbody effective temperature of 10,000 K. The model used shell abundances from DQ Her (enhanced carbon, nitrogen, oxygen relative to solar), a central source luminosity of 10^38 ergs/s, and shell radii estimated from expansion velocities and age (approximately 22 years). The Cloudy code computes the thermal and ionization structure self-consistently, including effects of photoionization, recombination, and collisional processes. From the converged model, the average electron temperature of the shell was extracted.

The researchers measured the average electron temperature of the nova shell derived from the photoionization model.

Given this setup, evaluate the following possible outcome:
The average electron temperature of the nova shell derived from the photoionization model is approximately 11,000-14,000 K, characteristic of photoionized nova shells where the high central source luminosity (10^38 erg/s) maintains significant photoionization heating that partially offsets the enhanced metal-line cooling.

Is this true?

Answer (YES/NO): NO